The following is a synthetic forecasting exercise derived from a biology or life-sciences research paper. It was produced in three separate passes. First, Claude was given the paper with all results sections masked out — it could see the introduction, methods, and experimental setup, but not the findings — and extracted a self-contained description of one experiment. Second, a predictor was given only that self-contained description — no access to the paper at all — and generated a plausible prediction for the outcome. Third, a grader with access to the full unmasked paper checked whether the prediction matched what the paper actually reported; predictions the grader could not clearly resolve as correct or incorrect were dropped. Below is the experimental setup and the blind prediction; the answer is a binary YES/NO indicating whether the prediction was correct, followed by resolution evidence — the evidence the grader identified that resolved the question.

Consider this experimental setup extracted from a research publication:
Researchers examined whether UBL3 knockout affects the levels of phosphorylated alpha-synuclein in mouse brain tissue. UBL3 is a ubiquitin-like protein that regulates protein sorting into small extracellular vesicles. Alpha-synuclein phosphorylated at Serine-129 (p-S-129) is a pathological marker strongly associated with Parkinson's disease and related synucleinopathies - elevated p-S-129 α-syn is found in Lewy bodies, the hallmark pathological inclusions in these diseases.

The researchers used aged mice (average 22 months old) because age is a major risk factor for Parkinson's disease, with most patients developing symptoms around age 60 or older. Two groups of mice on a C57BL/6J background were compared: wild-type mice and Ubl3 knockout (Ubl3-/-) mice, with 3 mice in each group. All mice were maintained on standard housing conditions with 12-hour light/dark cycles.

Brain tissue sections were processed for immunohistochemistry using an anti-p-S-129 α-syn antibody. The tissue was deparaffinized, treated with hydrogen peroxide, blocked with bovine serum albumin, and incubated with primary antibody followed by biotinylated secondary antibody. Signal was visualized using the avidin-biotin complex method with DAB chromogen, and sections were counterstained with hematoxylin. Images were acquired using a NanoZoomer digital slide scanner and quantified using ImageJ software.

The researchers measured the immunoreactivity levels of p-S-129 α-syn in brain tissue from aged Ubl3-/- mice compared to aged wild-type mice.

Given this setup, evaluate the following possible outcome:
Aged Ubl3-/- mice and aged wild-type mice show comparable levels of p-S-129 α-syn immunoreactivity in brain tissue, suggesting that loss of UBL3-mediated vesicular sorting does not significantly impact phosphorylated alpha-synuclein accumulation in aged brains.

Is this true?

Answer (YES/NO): NO